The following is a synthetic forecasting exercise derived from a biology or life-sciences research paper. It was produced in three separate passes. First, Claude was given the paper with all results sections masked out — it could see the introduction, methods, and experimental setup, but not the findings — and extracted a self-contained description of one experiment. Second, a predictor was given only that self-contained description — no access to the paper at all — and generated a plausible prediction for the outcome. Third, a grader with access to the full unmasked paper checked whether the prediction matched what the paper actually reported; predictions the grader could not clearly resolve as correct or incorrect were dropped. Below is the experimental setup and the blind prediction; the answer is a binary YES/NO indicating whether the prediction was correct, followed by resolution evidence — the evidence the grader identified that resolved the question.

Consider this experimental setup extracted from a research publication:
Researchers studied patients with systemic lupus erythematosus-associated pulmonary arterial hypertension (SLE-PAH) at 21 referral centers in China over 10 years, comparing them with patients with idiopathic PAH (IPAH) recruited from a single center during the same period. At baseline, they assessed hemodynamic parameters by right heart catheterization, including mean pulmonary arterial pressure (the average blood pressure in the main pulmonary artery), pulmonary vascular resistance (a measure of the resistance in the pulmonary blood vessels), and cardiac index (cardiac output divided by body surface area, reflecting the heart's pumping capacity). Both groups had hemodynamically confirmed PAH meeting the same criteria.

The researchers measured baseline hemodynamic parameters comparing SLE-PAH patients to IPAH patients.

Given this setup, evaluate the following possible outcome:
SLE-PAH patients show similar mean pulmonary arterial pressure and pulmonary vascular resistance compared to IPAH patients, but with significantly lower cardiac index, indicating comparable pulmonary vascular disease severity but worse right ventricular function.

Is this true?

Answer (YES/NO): NO